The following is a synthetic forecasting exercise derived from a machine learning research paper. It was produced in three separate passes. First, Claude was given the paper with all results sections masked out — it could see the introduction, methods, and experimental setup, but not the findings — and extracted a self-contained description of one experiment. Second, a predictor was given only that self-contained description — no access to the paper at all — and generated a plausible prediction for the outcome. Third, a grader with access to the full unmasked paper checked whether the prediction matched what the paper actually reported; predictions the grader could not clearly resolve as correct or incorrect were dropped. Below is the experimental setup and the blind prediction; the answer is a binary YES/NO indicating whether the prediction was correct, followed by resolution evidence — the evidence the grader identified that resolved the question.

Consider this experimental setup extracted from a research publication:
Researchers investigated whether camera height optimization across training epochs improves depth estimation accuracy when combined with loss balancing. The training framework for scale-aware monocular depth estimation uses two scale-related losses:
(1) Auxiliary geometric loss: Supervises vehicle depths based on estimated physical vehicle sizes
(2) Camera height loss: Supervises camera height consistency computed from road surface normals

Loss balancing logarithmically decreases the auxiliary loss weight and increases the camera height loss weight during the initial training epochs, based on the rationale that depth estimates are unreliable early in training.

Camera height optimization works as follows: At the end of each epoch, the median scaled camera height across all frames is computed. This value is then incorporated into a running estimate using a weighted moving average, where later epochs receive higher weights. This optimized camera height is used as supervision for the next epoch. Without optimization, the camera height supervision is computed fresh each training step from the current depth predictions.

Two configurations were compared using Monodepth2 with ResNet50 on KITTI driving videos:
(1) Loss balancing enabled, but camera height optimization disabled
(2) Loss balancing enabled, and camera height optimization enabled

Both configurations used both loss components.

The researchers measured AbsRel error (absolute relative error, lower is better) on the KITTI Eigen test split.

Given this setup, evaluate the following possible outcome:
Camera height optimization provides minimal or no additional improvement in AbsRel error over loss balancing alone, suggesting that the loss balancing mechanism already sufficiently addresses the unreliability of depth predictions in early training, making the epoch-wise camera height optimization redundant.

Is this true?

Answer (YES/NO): NO